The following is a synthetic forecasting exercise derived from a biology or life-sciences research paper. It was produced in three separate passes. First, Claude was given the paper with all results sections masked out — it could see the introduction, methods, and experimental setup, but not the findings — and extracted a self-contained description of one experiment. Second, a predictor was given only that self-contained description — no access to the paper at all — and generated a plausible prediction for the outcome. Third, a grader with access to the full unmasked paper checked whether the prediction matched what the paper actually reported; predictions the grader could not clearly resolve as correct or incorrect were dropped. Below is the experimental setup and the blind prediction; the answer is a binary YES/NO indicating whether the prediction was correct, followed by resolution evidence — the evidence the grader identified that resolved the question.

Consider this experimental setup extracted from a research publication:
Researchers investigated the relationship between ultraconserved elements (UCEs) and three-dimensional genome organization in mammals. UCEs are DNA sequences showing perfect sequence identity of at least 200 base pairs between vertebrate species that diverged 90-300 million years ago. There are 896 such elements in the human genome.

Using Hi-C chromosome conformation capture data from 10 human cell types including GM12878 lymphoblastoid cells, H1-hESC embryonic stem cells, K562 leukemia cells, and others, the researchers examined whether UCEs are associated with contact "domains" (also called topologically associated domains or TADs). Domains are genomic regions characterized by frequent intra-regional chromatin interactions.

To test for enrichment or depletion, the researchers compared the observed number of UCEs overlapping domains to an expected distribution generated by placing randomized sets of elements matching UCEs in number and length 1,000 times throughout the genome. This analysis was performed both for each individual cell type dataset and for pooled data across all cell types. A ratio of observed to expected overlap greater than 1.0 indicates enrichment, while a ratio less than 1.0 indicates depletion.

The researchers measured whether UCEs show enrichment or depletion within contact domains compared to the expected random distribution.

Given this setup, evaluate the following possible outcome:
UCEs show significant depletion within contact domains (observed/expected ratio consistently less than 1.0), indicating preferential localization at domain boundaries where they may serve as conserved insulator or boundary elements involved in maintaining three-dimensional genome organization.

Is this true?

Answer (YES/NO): NO